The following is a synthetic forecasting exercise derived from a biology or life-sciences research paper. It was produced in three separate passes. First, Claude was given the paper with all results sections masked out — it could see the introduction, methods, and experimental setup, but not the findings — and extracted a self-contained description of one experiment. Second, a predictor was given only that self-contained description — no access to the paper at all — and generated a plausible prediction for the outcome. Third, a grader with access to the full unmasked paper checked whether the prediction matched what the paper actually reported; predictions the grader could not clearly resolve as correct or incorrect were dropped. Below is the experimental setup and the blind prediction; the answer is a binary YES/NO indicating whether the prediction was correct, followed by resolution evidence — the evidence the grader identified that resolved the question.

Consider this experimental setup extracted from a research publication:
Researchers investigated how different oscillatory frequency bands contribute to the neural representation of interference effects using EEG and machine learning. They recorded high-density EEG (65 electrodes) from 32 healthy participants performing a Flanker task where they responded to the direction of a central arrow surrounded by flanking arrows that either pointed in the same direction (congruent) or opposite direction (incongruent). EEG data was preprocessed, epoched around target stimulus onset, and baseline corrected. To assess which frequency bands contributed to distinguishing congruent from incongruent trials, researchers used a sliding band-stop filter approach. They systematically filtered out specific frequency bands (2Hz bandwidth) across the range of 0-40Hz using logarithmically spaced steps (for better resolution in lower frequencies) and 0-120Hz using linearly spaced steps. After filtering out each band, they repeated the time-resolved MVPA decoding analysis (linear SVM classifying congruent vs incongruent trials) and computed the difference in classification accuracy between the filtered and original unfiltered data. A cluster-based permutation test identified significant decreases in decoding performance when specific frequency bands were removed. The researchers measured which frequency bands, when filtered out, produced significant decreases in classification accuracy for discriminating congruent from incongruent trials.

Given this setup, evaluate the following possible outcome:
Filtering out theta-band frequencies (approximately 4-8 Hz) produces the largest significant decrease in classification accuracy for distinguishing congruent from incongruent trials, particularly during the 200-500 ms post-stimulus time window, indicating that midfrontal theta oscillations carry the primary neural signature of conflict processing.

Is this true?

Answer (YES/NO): NO